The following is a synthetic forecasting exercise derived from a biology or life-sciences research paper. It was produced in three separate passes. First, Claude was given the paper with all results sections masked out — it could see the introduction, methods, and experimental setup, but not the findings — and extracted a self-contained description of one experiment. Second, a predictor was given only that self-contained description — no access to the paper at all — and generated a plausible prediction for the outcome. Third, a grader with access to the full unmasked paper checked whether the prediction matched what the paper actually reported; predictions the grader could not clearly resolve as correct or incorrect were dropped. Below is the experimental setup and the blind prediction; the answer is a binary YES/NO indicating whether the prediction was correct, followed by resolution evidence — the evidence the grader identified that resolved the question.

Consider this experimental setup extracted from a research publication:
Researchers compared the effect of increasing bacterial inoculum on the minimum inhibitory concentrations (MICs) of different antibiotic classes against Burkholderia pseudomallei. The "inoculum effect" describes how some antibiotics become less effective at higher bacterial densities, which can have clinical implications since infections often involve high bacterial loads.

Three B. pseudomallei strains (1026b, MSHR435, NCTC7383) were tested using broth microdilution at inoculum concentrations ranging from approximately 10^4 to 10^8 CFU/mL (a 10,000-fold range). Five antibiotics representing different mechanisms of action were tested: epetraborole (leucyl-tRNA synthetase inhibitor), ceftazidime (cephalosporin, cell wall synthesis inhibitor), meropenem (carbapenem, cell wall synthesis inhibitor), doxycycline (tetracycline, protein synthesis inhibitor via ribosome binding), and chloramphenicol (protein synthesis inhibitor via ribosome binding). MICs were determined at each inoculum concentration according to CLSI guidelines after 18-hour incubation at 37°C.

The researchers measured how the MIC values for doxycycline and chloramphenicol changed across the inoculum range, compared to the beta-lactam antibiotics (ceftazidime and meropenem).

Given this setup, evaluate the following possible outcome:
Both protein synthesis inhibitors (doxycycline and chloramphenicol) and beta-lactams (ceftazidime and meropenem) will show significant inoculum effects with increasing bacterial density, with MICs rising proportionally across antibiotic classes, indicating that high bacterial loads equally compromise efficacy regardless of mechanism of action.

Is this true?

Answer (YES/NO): NO